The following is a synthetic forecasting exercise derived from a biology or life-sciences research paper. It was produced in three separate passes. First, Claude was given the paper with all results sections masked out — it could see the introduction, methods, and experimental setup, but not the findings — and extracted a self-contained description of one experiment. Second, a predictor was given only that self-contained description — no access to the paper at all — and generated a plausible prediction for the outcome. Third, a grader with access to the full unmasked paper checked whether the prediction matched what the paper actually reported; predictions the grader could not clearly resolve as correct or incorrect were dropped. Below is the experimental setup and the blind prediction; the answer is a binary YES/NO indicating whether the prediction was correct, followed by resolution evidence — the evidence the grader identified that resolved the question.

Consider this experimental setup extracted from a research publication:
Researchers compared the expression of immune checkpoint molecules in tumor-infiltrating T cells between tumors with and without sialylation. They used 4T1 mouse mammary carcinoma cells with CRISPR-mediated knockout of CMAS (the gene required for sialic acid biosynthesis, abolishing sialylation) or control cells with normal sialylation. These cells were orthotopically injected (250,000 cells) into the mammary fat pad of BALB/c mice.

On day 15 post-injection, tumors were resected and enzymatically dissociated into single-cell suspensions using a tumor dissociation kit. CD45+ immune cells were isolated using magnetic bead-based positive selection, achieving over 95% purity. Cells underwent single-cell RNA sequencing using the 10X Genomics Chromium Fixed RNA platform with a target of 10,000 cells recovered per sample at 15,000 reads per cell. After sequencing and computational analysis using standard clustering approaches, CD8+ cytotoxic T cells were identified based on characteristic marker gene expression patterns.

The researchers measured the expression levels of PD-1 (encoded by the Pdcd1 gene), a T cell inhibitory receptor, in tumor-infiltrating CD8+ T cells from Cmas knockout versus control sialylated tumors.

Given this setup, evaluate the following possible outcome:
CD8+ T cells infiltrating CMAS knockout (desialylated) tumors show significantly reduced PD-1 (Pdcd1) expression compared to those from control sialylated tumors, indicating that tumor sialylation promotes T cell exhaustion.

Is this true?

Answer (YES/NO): YES